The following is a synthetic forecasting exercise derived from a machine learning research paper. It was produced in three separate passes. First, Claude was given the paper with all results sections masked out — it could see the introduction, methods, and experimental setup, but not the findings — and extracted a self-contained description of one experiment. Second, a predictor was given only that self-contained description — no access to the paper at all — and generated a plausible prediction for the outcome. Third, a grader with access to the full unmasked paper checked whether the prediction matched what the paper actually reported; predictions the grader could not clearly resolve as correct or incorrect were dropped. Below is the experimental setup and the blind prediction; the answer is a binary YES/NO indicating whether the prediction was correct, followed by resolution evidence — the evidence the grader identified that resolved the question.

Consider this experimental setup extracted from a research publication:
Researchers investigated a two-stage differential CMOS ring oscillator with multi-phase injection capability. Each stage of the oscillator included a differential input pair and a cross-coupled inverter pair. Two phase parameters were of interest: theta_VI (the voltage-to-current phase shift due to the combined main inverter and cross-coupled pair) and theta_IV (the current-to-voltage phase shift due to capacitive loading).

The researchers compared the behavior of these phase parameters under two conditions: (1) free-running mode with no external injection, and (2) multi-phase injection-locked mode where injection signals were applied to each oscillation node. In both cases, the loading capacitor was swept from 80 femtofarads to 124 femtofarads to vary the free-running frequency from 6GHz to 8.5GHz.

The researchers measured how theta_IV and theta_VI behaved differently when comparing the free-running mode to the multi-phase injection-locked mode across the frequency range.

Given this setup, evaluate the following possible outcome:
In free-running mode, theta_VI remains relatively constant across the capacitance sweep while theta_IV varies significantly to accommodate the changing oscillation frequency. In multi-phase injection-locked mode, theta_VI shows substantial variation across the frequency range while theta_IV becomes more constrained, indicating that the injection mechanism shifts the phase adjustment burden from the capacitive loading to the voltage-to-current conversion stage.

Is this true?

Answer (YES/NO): NO